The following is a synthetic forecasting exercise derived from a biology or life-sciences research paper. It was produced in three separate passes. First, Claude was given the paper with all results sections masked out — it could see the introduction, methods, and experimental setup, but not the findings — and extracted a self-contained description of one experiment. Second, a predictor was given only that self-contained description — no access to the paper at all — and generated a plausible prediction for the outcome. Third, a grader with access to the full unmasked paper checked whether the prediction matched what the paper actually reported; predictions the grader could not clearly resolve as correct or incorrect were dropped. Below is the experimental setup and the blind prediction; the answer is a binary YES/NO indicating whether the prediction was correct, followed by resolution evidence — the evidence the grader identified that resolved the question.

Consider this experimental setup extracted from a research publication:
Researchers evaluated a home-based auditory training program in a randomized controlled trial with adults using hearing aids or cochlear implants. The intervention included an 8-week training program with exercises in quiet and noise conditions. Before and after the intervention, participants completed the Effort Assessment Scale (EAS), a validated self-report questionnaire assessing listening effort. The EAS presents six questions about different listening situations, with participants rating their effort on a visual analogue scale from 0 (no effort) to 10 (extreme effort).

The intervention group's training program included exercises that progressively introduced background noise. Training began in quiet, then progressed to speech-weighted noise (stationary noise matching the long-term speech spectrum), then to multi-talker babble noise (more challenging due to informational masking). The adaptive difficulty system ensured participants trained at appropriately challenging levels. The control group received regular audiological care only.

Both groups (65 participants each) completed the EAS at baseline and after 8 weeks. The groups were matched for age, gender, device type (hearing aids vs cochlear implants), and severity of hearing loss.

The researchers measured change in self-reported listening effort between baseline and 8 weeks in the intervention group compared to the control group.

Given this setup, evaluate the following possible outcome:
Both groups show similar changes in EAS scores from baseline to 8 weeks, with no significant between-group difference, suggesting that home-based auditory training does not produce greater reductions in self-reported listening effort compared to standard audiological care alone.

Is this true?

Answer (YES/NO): YES